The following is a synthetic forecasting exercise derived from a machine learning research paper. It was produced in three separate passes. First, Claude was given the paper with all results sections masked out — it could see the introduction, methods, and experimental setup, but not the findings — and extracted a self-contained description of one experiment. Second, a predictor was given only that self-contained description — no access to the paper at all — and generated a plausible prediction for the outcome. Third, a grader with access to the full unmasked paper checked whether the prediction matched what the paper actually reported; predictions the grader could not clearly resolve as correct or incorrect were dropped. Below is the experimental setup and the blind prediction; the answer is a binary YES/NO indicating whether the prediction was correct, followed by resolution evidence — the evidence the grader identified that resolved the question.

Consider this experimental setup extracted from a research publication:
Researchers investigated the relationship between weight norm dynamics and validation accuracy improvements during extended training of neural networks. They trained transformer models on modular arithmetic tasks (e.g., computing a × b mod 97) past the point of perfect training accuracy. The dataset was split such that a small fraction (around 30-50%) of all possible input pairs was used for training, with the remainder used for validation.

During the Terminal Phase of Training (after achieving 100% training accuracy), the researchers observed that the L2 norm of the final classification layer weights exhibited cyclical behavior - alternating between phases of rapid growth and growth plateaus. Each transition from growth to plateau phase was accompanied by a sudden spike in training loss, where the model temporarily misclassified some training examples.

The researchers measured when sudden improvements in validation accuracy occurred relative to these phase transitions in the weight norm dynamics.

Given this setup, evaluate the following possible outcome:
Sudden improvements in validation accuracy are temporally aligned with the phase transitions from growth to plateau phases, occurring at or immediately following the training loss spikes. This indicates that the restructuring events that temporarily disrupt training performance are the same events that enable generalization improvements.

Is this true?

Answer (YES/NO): YES